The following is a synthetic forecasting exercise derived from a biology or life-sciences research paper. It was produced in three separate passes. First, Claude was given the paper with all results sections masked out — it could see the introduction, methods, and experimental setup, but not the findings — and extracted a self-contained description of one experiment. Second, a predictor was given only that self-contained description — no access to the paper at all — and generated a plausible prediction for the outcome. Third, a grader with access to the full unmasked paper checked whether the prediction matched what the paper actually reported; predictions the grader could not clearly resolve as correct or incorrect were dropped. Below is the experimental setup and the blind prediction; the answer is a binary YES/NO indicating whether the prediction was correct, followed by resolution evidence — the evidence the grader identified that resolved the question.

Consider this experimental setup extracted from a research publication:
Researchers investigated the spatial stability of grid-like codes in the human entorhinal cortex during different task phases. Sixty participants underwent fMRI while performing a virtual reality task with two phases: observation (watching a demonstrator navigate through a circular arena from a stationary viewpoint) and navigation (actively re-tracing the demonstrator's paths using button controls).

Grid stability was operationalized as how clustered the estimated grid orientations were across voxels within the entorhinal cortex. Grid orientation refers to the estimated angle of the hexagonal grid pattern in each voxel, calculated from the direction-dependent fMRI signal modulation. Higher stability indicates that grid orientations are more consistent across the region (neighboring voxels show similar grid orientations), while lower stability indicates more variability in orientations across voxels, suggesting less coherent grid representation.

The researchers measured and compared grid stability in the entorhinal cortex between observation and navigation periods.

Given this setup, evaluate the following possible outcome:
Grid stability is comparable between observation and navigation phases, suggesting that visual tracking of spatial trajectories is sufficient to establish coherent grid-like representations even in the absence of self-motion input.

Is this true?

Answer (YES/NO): NO